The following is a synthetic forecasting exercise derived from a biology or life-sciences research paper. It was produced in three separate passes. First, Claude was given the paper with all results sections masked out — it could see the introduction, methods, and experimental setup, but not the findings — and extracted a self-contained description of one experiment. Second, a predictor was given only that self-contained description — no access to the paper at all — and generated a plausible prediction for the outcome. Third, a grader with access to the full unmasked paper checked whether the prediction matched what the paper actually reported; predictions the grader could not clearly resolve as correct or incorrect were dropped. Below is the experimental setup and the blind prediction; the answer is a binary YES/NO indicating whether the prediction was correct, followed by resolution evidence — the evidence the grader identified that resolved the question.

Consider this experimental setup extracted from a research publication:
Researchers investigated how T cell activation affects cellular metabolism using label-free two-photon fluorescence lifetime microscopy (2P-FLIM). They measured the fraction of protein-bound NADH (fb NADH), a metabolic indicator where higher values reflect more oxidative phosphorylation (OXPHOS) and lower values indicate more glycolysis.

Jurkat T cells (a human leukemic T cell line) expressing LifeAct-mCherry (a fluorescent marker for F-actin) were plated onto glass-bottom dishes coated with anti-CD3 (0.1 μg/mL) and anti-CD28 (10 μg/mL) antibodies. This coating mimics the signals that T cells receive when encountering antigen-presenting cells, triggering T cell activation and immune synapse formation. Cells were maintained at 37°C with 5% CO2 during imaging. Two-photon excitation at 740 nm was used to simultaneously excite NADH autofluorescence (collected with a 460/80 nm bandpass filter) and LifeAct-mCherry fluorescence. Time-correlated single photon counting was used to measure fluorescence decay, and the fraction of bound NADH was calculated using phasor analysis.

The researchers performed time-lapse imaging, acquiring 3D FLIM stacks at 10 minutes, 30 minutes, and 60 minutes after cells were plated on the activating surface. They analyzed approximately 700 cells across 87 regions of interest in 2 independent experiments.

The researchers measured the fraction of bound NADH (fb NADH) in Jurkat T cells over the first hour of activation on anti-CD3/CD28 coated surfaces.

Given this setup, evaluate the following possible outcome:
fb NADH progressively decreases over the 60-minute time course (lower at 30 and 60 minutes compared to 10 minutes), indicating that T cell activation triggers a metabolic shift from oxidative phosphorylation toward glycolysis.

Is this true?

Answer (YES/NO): YES